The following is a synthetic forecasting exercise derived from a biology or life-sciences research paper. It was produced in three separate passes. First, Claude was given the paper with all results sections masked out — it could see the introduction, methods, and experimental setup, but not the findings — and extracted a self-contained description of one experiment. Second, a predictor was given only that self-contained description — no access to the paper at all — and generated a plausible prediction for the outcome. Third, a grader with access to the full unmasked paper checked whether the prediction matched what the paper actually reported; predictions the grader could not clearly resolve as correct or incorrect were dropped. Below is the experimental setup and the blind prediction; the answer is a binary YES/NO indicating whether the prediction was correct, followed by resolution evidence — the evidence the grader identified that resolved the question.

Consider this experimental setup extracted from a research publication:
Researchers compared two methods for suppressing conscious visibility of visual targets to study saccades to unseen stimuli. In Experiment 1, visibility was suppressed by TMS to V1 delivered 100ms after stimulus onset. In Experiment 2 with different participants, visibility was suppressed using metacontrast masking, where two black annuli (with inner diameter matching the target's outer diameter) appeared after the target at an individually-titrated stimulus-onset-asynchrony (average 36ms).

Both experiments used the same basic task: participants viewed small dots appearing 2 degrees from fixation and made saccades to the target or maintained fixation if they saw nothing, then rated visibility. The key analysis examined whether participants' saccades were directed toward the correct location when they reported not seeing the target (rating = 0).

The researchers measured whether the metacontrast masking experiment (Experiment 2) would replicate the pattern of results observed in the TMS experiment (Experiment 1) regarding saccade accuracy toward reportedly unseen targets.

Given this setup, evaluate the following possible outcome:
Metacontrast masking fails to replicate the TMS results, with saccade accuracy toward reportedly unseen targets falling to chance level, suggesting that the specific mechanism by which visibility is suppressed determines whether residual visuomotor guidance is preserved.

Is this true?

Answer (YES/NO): NO